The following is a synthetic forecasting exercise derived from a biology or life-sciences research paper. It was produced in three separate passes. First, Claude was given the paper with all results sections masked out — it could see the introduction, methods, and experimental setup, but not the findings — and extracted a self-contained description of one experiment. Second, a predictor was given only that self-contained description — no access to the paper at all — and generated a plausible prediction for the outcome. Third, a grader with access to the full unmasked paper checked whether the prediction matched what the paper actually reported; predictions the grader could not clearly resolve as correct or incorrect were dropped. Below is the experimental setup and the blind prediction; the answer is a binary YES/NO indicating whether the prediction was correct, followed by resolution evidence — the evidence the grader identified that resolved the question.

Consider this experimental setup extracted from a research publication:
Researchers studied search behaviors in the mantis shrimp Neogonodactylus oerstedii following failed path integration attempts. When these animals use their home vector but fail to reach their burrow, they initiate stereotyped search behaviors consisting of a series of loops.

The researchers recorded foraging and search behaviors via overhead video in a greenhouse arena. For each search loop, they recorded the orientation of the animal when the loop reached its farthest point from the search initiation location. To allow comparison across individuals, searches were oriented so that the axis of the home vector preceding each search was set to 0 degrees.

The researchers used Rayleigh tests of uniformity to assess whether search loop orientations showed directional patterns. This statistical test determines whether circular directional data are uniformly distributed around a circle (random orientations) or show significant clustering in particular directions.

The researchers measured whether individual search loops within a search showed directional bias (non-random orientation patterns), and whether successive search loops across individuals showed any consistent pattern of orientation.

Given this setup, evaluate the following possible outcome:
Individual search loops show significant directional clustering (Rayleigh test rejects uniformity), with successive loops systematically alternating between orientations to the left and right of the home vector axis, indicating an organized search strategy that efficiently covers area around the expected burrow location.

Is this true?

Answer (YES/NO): NO